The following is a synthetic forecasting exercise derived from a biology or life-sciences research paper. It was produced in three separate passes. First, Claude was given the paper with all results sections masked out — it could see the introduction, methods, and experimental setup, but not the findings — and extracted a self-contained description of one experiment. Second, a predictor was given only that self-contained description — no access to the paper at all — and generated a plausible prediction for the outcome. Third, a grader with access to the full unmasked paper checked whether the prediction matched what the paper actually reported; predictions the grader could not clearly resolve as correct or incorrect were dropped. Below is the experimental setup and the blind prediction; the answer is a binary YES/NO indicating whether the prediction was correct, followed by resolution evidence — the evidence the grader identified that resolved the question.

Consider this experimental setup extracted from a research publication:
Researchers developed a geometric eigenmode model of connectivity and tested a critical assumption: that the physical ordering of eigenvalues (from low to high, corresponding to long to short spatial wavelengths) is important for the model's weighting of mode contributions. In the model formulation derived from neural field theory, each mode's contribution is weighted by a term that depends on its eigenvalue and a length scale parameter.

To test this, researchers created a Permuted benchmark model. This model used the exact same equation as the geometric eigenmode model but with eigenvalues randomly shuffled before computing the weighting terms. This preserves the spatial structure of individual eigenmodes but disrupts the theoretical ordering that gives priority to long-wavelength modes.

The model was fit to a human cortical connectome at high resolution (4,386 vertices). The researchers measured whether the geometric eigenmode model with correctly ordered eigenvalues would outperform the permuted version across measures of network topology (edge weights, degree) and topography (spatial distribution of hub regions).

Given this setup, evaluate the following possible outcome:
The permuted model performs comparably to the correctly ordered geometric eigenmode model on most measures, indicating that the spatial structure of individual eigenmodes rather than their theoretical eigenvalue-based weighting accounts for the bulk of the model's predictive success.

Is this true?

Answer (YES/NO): NO